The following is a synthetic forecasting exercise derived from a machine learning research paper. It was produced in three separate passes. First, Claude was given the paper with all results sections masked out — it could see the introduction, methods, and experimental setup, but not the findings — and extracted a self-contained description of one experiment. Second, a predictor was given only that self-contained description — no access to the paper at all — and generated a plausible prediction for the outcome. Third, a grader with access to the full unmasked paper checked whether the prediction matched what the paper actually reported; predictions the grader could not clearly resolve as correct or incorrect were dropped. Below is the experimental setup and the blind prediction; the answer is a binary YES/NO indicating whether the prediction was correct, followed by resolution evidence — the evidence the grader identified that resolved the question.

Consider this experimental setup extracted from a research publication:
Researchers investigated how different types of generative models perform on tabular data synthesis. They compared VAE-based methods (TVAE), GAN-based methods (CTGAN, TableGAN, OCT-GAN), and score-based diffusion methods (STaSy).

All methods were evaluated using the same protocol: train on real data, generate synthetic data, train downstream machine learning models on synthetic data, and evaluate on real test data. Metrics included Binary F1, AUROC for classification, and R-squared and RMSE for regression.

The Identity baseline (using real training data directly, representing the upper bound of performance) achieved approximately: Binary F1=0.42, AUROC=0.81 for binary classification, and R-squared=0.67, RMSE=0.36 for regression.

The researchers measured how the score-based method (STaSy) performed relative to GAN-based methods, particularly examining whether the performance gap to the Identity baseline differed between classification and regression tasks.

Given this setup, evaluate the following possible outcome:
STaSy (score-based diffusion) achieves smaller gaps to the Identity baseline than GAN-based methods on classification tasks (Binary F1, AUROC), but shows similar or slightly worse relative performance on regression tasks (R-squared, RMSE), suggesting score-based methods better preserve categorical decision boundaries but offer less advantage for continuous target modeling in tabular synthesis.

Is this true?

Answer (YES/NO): NO